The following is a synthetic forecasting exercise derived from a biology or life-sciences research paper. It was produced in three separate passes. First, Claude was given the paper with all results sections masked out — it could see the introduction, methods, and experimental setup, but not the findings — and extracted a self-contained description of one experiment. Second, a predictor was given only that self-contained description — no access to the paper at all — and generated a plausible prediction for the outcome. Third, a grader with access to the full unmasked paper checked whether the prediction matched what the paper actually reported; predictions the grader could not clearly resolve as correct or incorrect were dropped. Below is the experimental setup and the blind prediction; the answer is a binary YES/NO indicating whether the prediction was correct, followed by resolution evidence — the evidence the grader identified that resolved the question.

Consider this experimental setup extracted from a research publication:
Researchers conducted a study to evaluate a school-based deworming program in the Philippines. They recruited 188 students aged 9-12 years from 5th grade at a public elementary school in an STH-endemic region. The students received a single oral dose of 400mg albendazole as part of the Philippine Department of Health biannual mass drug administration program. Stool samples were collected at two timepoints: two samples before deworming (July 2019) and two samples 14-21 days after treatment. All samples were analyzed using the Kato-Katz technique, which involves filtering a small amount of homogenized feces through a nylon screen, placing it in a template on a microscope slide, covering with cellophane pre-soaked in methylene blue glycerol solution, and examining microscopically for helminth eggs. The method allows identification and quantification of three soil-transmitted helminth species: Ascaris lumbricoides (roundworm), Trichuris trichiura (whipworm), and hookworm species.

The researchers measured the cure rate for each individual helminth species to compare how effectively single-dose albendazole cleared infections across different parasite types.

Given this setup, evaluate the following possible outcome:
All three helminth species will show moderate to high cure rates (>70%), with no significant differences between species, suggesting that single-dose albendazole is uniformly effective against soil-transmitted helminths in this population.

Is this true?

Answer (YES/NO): NO